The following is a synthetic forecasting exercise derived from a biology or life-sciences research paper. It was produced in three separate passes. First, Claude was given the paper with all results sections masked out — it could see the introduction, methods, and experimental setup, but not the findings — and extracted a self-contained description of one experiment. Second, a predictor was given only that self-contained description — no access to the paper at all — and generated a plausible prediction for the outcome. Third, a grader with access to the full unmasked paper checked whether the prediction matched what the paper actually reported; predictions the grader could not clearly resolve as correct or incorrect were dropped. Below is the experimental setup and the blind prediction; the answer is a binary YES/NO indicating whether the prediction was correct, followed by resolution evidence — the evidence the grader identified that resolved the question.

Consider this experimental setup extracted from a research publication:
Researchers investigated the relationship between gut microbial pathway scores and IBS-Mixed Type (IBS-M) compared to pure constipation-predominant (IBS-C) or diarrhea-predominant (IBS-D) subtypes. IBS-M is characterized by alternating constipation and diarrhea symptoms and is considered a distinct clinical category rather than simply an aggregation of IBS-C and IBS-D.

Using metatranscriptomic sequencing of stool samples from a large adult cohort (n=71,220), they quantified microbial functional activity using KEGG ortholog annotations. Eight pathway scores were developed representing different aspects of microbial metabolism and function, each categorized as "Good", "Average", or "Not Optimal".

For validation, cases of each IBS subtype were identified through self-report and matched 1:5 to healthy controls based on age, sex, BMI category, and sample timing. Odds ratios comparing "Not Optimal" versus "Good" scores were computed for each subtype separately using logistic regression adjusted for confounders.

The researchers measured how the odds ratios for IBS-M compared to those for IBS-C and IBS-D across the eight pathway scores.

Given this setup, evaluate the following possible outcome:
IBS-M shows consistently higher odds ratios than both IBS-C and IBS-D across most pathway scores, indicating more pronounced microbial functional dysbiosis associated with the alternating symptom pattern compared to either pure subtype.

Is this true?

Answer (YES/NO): NO